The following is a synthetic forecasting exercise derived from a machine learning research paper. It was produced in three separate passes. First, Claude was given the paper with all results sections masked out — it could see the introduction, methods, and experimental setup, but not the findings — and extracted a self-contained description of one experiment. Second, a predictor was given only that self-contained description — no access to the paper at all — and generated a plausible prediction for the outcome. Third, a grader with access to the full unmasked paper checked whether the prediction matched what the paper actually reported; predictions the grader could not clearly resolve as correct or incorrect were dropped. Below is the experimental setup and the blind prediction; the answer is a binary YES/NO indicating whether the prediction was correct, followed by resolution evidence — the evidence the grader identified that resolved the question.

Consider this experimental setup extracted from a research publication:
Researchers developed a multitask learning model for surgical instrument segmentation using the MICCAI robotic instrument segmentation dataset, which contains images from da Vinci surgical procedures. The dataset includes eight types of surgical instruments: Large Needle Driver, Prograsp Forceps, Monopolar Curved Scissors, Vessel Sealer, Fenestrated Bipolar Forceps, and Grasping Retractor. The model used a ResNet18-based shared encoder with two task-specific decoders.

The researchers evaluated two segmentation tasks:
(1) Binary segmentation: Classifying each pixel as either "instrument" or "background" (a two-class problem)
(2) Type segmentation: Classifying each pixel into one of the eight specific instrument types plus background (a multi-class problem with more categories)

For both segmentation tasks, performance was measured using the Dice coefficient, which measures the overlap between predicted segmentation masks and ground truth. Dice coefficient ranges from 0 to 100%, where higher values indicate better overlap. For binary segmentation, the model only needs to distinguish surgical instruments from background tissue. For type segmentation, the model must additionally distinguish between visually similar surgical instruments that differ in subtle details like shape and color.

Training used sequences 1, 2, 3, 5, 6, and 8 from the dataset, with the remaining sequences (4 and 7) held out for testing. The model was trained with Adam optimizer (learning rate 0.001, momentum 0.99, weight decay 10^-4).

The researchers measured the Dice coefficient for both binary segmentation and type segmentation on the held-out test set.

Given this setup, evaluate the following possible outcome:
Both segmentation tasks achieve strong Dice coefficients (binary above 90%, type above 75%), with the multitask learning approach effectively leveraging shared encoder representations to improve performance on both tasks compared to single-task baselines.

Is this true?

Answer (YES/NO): NO